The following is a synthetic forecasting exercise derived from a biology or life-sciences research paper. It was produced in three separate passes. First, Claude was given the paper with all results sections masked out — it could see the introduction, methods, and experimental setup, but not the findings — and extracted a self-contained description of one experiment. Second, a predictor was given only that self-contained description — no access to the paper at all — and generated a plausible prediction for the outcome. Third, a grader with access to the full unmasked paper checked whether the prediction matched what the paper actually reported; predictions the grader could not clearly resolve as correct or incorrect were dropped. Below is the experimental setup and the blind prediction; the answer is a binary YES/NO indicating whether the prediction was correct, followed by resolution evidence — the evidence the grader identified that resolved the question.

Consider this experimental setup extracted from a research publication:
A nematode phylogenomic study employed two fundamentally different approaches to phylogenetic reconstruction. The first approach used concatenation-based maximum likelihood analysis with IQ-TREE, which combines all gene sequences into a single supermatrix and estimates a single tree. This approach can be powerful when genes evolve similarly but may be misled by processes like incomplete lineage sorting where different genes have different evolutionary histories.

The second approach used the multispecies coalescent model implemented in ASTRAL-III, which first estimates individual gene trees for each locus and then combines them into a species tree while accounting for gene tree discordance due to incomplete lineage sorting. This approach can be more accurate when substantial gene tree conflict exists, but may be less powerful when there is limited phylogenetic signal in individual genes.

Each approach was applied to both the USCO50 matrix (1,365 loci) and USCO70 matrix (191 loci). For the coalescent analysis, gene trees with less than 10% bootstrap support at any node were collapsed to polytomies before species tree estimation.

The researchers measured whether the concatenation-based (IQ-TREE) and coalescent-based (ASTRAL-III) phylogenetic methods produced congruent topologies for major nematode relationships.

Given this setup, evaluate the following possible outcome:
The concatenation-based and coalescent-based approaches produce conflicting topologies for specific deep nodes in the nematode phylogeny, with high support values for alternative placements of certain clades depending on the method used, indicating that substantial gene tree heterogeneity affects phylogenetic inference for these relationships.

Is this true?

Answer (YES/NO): NO